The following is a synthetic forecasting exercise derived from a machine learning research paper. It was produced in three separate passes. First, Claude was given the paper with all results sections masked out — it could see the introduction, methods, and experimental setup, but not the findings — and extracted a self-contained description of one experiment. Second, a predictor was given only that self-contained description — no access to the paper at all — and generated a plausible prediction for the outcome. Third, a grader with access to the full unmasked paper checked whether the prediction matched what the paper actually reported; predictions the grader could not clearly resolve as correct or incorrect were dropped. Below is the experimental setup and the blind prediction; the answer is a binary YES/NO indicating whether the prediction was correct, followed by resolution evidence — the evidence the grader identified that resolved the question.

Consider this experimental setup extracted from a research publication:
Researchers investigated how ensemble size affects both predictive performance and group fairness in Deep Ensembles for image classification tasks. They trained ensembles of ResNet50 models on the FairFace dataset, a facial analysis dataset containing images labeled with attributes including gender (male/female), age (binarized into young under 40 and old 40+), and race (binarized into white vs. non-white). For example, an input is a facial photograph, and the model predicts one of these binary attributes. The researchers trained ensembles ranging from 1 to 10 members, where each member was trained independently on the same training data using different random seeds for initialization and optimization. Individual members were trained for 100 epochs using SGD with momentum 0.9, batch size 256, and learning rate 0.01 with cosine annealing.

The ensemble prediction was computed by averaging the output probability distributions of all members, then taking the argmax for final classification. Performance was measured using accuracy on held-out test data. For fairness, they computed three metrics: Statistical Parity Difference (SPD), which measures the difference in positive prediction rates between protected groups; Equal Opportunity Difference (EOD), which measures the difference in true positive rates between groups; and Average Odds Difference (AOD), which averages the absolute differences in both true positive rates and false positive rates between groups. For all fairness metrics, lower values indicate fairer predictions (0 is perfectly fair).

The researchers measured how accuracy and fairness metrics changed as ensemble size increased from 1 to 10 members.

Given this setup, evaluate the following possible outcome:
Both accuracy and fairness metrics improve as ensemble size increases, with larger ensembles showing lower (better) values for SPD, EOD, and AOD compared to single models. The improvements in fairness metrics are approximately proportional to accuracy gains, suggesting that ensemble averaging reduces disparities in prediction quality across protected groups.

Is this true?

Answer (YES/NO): NO